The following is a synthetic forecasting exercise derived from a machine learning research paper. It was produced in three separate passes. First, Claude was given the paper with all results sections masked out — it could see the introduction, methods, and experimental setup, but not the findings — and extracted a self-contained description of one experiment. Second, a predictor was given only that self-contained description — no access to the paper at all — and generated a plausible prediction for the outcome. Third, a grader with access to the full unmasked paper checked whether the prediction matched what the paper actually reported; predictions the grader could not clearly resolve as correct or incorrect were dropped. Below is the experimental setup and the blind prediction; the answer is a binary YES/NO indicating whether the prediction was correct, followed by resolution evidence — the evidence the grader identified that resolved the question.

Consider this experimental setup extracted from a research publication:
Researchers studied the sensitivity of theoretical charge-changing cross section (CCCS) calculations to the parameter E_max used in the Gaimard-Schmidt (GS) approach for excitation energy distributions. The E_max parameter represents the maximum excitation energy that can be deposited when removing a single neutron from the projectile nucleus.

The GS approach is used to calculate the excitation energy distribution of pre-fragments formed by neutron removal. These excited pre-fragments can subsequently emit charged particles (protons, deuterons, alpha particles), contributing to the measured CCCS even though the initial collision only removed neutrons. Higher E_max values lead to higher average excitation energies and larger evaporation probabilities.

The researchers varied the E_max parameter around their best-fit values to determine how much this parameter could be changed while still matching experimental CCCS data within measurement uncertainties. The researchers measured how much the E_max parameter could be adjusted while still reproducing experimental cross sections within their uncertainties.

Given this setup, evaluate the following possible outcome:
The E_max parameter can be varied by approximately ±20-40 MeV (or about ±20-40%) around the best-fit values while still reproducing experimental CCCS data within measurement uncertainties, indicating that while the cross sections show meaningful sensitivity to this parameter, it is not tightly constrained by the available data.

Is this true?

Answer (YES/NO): NO